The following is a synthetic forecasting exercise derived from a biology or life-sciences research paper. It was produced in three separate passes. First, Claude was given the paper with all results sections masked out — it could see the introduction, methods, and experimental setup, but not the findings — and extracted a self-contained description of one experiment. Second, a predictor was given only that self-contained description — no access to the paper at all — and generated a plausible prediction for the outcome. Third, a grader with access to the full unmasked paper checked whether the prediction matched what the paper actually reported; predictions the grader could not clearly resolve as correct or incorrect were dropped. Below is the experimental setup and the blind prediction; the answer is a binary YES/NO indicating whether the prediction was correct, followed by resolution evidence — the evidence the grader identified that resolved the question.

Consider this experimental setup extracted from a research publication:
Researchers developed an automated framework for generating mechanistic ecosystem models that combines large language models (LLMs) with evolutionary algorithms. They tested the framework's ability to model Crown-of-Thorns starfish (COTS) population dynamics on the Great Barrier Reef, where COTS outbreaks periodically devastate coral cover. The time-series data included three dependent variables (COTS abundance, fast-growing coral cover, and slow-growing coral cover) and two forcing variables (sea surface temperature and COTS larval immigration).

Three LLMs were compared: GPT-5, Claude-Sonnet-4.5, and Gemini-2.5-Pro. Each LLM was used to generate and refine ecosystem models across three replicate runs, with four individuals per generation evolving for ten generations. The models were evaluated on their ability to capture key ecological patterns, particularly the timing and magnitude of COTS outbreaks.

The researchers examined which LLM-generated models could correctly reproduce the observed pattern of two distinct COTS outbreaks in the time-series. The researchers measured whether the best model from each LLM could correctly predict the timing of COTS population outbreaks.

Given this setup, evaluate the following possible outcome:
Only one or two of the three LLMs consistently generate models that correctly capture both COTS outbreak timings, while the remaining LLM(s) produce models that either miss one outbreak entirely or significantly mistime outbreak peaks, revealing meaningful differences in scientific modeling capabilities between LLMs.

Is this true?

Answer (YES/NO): YES